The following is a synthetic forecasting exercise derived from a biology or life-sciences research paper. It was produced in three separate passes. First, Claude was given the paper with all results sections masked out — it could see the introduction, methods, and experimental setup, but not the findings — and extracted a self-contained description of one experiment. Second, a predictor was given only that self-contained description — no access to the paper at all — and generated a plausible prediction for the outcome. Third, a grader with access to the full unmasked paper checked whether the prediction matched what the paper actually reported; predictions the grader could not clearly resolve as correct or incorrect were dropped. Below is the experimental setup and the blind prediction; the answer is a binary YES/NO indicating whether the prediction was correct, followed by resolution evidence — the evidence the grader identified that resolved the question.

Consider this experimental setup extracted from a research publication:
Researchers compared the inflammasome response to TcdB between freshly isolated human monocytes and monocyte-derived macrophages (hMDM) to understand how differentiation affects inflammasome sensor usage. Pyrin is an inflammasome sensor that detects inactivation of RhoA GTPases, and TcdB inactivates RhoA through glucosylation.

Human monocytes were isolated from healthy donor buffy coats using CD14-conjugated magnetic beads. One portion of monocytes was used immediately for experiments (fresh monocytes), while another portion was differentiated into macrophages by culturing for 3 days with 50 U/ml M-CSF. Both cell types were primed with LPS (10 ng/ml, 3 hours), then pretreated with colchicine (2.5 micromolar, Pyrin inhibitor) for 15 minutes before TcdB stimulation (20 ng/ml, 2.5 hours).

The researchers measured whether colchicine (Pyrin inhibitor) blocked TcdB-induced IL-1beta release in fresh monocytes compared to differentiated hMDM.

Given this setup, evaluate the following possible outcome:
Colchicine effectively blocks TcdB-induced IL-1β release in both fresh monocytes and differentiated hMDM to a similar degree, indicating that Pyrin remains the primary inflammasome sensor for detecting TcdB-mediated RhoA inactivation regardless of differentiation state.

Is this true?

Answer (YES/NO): NO